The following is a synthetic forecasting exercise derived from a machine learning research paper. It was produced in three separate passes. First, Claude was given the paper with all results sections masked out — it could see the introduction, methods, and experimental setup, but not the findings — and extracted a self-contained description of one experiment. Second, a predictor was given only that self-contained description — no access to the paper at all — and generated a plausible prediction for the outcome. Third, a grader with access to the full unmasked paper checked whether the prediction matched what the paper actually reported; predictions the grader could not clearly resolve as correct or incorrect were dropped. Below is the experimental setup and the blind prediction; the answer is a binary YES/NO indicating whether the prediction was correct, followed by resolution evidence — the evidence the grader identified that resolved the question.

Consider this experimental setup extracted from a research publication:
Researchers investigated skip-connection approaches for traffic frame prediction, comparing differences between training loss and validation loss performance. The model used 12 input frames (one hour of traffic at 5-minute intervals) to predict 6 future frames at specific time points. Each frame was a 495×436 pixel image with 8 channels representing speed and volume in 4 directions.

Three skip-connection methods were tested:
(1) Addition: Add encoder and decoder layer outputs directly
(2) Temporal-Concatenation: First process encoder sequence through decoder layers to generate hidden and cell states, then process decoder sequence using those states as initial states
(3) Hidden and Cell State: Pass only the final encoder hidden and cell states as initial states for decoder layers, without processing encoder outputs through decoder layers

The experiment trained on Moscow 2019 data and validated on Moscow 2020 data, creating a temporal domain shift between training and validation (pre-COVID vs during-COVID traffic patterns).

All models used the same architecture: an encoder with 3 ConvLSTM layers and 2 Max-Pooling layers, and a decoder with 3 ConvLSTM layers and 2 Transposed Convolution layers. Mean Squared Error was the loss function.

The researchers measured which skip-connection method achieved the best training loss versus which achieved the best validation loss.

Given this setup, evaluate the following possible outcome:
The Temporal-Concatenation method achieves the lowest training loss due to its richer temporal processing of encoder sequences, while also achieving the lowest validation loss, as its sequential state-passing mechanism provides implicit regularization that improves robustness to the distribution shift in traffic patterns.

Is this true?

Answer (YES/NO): NO